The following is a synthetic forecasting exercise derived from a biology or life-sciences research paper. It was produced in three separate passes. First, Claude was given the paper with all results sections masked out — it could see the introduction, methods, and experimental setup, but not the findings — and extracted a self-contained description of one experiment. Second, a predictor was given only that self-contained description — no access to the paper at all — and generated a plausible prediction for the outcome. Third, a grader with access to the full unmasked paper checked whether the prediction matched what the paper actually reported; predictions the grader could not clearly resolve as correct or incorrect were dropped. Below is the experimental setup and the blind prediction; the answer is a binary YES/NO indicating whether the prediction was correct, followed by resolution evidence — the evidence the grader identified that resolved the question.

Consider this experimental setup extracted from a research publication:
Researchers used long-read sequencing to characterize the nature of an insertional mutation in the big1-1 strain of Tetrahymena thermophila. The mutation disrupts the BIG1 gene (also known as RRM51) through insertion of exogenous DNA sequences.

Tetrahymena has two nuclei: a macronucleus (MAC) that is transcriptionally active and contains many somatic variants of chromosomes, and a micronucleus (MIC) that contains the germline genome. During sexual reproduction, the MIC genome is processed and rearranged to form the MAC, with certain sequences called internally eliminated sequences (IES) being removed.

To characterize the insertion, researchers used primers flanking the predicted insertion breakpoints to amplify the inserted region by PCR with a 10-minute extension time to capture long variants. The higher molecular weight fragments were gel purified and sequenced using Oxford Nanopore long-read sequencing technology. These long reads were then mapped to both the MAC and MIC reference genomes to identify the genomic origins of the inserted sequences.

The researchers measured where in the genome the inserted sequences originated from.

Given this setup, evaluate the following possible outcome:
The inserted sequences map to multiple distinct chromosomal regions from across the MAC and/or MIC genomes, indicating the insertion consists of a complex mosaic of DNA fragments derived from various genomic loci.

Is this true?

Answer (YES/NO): NO